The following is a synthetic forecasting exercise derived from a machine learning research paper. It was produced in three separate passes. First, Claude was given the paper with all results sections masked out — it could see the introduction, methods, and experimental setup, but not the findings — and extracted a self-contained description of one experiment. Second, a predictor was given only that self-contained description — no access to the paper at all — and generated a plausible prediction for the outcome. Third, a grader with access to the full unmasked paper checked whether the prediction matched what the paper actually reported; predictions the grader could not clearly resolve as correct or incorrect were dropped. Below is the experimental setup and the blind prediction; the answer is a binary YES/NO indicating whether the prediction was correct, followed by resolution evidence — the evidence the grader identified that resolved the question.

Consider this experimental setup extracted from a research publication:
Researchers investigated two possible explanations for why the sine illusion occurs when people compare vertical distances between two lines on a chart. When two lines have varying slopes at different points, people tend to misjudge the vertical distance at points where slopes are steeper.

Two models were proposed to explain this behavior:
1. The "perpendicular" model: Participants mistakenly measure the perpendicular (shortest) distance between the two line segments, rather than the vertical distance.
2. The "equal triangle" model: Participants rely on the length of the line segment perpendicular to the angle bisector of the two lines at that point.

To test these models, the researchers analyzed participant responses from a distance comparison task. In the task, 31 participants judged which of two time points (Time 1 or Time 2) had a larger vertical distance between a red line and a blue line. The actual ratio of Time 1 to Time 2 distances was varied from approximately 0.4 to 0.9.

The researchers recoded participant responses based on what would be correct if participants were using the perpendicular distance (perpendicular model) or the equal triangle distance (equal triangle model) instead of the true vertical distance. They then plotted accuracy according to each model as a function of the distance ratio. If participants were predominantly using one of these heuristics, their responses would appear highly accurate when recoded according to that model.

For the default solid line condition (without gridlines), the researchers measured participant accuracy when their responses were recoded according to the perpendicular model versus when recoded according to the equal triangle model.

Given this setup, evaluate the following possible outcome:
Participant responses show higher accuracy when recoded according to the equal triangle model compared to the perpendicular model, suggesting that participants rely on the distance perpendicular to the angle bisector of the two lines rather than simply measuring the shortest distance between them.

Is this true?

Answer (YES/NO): YES